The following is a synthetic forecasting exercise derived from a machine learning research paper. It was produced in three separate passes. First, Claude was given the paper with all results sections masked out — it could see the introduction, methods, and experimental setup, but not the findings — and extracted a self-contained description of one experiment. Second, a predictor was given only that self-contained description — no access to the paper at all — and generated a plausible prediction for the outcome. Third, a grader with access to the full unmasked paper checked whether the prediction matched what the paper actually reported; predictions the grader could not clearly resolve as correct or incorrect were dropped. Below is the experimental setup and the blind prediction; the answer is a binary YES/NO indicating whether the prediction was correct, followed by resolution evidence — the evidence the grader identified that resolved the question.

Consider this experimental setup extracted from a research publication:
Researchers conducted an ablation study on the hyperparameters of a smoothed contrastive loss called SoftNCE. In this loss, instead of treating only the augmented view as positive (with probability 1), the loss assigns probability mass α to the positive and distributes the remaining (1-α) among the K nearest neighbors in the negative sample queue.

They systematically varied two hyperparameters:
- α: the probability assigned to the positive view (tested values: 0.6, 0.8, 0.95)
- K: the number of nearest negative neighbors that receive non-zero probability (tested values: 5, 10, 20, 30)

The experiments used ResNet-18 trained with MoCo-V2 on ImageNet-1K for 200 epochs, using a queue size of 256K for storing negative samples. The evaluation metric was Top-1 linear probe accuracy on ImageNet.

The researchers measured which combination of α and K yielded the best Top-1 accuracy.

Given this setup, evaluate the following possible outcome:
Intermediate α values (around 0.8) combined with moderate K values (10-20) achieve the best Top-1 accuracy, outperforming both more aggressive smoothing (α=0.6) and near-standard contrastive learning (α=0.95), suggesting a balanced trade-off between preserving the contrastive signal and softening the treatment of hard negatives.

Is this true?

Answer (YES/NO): YES